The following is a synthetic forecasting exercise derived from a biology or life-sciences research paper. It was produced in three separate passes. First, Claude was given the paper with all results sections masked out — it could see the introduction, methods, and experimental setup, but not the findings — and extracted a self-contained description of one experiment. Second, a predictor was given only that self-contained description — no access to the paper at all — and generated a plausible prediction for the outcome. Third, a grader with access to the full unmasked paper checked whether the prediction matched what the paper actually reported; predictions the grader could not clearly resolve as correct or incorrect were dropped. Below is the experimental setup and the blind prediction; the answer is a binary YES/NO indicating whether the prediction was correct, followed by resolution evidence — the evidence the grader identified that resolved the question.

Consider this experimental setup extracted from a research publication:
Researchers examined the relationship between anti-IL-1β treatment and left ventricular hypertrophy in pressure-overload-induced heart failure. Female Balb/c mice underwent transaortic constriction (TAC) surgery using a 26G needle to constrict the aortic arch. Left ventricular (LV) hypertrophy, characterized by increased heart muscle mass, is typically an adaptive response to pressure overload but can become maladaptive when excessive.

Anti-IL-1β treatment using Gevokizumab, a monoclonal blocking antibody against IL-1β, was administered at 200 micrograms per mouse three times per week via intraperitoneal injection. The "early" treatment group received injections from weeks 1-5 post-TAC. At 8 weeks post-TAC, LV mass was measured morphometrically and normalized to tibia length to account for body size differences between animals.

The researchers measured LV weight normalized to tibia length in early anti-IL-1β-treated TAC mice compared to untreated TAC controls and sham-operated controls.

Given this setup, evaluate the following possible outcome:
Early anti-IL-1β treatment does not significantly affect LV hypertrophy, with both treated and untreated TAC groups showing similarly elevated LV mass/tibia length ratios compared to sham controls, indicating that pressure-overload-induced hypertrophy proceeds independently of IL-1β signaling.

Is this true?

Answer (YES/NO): YES